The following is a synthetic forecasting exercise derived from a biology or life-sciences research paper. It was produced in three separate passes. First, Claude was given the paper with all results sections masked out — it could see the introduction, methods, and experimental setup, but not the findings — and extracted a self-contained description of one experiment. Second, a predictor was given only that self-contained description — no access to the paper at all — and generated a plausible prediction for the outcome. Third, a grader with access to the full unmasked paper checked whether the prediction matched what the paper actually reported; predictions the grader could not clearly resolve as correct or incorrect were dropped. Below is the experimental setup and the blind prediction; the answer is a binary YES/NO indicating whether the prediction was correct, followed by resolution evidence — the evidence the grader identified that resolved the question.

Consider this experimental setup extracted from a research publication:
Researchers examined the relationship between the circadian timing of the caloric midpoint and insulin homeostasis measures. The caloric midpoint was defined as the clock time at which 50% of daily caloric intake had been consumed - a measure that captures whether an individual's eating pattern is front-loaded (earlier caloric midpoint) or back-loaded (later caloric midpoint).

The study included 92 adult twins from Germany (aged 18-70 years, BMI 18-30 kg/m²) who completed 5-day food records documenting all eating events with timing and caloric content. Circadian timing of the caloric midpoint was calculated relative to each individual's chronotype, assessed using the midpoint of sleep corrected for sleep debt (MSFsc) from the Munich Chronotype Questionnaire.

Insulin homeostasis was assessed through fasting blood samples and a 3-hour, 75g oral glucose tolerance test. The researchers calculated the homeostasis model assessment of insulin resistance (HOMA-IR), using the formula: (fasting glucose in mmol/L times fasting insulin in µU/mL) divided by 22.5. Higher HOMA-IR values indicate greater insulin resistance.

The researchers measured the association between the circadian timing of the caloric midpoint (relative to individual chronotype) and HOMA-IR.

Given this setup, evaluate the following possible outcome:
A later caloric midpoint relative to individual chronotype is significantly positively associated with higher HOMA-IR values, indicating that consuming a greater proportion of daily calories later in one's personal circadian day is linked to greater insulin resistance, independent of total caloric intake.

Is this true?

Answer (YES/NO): NO